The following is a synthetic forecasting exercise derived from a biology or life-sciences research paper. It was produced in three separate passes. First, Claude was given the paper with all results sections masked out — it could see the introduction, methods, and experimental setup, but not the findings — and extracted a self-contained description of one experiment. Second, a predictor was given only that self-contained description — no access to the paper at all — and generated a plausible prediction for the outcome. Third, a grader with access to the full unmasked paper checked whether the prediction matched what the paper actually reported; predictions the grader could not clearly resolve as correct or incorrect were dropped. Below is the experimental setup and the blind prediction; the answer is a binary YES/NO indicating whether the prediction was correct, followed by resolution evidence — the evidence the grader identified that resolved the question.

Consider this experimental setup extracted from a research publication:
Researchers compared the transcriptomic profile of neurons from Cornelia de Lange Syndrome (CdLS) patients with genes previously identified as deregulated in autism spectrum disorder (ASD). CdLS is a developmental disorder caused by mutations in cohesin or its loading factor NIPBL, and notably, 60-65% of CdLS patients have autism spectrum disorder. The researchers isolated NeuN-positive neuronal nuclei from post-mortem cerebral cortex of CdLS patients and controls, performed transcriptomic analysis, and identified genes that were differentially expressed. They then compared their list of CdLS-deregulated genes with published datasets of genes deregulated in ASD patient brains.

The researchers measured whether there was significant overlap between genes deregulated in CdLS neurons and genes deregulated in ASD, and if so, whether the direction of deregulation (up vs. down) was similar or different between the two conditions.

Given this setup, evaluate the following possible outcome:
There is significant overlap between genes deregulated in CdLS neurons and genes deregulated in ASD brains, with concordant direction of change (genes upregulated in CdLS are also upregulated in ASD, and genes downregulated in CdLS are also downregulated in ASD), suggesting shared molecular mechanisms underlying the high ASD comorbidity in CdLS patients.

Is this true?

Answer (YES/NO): YES